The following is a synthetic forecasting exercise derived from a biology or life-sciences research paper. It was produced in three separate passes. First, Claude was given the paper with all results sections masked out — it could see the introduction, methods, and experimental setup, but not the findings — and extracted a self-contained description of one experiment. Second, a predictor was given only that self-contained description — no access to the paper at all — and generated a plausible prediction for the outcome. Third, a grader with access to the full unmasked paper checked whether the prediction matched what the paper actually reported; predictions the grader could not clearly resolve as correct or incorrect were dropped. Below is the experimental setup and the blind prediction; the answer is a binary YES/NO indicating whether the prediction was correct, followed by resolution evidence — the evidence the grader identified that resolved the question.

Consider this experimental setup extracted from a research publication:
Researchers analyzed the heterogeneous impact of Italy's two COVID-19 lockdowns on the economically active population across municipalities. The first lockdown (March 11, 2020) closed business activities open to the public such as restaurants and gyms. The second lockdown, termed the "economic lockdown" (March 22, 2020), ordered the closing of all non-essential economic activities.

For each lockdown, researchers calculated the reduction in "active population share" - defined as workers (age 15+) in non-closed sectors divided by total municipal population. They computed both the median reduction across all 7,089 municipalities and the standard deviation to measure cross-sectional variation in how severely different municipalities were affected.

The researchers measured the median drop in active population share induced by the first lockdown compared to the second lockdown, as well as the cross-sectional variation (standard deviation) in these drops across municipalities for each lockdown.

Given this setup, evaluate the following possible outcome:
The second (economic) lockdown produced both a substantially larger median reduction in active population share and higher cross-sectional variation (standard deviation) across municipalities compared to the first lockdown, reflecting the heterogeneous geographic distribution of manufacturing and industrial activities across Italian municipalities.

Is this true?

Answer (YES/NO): YES